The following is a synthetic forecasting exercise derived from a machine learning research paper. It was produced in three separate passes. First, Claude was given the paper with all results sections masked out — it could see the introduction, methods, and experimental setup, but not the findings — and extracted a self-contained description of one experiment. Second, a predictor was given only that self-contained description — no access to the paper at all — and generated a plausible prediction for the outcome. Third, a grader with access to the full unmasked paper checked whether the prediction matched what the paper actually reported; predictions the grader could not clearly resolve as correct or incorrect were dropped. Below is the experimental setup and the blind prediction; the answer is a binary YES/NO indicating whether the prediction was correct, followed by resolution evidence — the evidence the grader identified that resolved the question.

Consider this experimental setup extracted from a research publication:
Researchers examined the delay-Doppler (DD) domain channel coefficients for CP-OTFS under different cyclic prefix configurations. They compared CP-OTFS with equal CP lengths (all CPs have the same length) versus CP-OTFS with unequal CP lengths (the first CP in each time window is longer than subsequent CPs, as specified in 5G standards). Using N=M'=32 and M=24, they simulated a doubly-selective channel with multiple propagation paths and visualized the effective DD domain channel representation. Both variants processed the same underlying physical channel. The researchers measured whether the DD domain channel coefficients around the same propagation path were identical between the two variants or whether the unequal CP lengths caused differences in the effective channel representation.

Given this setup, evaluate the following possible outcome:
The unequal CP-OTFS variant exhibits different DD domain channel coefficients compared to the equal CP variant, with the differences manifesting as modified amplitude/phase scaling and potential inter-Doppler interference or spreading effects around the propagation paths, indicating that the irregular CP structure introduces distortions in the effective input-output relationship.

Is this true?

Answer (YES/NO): YES